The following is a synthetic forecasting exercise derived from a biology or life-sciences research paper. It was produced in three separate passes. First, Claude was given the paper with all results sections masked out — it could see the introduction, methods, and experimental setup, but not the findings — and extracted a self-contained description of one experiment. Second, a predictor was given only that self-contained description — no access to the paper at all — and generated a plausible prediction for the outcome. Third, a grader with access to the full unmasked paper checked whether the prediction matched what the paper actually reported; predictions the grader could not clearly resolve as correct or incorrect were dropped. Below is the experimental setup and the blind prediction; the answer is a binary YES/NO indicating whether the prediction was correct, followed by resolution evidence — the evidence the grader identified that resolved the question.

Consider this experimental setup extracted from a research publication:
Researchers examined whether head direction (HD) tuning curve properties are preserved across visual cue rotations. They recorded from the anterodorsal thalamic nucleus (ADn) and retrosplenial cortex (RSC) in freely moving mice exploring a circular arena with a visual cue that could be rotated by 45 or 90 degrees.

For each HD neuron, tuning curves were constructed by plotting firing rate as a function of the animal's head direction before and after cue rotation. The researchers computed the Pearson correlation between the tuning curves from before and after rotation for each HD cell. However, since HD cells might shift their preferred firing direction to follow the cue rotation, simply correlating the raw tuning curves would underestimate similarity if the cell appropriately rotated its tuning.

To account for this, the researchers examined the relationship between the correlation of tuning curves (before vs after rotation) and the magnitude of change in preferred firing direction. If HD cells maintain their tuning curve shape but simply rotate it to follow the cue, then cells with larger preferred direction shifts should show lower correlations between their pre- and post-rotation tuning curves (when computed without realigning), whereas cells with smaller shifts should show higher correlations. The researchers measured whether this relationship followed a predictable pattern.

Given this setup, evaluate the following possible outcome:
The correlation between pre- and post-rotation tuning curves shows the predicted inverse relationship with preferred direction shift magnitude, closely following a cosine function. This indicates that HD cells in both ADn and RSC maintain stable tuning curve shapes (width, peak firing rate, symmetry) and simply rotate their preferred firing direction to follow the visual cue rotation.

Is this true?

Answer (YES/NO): NO